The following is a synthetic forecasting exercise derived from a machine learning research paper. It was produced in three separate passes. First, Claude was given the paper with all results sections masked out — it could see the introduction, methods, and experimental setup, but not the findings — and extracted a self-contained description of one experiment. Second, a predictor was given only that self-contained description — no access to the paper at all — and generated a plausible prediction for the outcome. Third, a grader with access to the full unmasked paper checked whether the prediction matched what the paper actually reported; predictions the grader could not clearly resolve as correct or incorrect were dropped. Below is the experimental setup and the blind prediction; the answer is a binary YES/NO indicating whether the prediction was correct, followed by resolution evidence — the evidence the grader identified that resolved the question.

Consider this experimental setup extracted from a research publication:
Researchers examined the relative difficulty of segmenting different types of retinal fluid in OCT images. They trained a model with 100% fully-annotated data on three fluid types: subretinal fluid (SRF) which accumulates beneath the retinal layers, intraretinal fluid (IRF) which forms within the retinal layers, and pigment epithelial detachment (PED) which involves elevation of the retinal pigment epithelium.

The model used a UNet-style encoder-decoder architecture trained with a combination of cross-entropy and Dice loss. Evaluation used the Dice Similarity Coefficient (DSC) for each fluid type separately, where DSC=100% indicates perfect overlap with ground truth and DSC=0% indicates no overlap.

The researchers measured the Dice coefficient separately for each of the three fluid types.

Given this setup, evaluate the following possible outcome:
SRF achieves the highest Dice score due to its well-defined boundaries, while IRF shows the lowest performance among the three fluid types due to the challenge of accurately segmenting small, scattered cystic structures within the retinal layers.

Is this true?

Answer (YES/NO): NO